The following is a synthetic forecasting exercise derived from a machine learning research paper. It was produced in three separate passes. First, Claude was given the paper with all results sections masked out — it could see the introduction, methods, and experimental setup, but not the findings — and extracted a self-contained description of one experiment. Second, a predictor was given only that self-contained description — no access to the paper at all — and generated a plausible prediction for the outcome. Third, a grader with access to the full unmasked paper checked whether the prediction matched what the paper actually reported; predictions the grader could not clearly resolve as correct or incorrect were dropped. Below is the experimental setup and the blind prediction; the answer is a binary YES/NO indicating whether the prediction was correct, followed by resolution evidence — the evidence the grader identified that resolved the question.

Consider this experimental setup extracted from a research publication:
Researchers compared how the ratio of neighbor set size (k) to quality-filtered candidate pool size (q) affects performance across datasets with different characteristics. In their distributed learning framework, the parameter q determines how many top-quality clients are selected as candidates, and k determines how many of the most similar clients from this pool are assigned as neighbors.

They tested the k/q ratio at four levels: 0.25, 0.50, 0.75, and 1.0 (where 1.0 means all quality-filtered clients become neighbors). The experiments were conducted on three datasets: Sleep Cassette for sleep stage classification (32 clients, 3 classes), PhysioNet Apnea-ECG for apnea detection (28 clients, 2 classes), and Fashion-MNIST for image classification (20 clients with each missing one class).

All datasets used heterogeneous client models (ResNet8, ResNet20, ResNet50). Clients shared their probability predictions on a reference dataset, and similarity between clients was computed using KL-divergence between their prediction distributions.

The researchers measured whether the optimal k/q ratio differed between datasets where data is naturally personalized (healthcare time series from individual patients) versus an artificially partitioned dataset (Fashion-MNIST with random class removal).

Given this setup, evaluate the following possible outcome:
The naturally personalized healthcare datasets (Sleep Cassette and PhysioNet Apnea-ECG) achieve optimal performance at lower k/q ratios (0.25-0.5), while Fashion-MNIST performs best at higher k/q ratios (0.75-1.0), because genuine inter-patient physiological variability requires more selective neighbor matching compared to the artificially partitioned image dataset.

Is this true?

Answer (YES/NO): YES